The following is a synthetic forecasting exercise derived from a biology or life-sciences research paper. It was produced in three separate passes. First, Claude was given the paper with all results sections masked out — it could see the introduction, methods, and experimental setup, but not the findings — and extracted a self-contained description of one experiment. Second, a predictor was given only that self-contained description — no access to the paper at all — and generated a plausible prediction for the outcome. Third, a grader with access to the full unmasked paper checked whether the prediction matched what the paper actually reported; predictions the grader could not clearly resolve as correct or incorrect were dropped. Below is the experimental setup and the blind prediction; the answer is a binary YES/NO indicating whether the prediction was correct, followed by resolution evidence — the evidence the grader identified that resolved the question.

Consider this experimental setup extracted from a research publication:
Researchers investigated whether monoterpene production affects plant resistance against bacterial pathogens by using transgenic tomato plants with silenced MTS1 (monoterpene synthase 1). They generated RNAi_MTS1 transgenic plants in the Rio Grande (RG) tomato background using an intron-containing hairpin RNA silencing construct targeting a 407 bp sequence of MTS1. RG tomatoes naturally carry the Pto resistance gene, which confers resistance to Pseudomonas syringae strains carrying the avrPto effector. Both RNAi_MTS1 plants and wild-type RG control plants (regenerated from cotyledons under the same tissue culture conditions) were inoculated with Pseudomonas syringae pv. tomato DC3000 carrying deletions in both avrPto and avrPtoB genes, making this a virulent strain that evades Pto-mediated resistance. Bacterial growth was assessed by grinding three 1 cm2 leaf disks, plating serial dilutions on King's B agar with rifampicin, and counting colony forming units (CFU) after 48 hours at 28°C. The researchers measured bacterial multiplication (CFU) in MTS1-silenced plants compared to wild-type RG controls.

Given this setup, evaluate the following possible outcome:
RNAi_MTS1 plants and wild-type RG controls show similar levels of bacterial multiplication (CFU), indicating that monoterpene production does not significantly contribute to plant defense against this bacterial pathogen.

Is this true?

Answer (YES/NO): NO